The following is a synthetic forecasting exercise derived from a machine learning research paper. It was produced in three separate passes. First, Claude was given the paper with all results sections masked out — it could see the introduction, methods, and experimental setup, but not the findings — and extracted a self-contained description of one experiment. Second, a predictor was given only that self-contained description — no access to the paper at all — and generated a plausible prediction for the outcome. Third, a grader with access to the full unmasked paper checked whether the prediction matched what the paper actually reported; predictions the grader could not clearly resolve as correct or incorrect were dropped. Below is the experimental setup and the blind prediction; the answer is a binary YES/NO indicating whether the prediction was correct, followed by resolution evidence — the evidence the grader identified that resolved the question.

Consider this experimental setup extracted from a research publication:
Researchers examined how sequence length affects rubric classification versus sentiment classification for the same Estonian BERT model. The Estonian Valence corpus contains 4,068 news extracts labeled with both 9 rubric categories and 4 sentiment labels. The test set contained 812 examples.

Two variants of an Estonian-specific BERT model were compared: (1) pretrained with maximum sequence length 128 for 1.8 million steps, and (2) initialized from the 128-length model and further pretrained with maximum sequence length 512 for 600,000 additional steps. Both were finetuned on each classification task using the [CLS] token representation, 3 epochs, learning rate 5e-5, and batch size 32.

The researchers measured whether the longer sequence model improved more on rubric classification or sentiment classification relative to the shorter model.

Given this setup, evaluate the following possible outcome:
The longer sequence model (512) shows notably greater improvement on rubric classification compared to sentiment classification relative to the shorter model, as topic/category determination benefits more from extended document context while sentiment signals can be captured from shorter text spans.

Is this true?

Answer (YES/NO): NO